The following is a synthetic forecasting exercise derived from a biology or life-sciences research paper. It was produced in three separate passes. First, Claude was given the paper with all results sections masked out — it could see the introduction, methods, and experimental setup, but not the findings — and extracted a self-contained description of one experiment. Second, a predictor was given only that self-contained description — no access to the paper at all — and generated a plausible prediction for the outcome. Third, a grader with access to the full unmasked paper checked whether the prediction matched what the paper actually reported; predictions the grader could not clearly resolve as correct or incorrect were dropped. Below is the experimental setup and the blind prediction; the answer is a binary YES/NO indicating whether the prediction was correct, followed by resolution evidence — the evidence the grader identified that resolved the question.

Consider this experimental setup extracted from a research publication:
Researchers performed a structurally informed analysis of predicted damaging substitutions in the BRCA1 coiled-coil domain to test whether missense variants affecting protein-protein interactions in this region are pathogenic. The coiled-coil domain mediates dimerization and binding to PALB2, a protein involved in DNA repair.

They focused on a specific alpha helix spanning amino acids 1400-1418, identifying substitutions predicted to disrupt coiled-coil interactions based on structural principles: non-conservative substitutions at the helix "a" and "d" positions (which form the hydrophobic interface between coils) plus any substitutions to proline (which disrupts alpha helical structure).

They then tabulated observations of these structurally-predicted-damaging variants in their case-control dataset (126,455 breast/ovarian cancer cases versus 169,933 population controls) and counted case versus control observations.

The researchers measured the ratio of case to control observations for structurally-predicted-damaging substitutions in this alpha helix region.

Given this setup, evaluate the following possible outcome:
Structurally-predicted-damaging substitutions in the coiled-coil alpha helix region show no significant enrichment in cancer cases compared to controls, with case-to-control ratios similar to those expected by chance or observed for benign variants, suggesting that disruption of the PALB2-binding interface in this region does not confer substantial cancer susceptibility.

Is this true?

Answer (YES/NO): YES